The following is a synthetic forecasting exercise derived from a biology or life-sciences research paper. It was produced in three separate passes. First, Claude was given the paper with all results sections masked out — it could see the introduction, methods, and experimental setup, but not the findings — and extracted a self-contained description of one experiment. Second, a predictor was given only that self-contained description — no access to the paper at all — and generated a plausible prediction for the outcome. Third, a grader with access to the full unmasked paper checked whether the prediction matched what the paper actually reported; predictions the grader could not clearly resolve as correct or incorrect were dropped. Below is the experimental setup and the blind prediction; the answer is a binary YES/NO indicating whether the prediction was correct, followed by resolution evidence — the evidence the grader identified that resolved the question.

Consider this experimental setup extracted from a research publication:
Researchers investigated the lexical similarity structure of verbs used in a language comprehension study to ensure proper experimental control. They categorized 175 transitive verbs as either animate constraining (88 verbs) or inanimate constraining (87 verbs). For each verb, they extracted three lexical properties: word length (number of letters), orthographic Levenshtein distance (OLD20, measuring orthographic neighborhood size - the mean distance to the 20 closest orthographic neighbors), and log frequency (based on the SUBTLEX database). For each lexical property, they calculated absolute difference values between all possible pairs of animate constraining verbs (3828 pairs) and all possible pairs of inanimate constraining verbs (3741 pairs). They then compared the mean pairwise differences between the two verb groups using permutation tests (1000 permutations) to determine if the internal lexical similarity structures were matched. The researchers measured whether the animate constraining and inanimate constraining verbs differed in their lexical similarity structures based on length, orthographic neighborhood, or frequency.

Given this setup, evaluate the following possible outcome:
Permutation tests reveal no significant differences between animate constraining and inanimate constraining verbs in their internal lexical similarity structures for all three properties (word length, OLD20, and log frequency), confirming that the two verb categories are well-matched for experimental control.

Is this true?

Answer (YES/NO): YES